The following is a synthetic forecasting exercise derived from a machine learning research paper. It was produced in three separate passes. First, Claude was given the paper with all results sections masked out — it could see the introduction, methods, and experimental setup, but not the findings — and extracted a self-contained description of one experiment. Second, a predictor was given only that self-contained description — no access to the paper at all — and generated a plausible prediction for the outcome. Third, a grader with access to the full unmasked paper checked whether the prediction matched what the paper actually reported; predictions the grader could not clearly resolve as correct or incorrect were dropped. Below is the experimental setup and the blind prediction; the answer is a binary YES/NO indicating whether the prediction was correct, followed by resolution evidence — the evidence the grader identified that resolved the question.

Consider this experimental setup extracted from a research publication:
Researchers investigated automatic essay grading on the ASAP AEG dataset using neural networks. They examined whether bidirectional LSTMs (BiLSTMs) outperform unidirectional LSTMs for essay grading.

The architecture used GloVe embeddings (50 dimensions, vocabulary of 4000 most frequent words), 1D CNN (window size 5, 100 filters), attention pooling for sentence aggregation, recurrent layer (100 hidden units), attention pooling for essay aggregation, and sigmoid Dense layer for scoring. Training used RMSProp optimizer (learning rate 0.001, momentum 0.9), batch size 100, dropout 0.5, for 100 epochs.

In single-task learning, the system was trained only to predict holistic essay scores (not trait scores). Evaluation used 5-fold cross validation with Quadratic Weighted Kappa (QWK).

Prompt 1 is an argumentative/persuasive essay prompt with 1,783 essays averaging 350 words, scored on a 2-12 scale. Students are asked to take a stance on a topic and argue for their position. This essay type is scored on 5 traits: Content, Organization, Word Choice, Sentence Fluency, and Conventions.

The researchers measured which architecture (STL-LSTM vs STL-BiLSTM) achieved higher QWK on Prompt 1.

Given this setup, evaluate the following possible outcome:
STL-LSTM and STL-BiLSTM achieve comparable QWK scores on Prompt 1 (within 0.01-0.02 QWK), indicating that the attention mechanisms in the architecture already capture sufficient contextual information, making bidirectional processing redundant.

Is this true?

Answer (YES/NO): NO